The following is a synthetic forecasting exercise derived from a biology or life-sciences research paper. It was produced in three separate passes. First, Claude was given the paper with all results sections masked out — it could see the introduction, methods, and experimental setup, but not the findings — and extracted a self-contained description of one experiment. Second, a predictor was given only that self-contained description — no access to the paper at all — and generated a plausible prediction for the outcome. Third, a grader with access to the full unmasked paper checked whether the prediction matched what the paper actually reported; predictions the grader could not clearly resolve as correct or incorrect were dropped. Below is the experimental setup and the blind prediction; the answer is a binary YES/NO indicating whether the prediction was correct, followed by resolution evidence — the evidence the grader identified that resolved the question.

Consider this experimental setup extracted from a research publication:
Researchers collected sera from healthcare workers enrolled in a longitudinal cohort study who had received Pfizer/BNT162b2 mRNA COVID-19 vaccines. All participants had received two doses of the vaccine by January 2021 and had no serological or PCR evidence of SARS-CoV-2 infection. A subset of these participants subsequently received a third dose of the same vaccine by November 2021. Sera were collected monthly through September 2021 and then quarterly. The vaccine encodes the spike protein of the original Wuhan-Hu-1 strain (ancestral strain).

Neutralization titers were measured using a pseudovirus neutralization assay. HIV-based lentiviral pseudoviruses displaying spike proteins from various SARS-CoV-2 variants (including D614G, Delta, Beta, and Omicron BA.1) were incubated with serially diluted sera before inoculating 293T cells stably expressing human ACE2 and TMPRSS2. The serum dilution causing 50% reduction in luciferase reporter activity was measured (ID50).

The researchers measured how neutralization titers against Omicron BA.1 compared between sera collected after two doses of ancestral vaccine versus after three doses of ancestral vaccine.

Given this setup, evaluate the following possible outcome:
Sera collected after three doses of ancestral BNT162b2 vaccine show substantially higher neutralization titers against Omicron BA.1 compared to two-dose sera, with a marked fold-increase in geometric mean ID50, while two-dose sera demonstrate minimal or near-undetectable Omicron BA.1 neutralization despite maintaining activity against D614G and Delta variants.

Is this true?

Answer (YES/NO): YES